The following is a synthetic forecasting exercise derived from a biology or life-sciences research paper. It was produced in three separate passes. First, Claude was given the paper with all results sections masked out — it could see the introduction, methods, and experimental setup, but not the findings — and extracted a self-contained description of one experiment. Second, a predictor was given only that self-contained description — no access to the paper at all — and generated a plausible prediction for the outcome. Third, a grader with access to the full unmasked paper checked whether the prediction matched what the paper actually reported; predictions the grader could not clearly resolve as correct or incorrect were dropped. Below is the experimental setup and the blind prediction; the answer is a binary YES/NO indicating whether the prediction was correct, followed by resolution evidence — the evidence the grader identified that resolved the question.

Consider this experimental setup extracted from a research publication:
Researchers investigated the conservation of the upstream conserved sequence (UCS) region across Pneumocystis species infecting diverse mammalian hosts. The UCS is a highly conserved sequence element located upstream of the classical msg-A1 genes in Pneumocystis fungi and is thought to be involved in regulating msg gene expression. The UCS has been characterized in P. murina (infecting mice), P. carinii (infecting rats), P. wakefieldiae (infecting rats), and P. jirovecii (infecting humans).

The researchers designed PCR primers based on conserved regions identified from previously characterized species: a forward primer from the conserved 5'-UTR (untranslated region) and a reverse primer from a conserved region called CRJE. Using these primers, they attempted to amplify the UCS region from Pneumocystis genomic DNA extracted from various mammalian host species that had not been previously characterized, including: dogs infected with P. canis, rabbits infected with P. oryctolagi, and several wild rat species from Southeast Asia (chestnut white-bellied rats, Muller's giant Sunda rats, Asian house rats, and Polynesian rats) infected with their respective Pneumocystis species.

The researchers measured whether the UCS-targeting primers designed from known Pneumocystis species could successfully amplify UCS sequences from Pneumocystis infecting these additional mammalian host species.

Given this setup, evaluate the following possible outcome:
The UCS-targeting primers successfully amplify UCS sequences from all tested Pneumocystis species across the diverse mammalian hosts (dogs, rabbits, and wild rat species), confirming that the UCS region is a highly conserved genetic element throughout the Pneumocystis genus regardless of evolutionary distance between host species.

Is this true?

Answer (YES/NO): YES